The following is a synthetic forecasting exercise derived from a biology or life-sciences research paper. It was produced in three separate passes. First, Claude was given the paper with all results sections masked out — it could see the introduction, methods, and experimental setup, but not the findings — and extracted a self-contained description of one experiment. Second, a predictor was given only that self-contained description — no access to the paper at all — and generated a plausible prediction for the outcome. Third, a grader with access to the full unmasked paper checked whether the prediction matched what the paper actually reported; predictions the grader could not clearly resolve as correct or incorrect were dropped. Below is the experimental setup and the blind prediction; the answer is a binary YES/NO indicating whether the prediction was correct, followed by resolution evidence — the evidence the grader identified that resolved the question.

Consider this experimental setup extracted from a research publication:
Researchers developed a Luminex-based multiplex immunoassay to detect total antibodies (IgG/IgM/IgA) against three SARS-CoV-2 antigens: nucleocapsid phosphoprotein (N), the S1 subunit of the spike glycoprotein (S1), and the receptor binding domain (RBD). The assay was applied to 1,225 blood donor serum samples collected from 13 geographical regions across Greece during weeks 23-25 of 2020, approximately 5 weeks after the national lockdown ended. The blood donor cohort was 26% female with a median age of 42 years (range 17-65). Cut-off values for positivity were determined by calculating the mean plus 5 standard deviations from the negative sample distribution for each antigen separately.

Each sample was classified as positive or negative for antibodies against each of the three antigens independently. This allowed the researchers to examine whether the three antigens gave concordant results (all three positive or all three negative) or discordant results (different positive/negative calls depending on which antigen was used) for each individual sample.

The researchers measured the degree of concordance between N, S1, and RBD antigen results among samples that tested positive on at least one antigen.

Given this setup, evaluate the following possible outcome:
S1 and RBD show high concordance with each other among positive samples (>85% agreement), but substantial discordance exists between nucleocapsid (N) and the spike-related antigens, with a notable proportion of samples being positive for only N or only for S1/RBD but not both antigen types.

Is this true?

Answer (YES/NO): NO